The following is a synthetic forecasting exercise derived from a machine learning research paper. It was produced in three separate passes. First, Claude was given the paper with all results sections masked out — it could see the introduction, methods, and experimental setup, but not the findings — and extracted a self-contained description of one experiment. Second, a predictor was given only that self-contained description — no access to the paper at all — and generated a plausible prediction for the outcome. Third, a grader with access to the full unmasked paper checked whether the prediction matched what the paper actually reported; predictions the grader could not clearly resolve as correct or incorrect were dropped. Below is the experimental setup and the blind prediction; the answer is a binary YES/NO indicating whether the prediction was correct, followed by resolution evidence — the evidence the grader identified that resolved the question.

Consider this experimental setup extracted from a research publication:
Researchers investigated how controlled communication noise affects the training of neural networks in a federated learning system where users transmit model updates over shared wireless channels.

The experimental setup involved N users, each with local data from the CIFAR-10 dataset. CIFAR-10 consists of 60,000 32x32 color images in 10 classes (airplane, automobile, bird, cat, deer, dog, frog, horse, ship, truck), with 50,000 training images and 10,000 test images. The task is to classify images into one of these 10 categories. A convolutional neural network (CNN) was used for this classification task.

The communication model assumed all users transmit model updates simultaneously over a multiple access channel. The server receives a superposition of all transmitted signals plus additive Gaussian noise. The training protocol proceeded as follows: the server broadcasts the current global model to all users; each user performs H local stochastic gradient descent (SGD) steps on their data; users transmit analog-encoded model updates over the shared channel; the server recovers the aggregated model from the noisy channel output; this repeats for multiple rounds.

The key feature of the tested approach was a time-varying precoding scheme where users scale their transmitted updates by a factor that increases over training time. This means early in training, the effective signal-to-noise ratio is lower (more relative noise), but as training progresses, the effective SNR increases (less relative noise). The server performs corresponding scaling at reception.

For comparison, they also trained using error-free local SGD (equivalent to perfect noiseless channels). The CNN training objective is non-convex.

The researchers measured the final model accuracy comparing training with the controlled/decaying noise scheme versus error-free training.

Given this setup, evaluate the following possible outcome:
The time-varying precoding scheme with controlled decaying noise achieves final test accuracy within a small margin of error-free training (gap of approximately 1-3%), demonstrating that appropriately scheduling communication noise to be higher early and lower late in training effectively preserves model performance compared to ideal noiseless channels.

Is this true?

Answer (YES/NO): NO